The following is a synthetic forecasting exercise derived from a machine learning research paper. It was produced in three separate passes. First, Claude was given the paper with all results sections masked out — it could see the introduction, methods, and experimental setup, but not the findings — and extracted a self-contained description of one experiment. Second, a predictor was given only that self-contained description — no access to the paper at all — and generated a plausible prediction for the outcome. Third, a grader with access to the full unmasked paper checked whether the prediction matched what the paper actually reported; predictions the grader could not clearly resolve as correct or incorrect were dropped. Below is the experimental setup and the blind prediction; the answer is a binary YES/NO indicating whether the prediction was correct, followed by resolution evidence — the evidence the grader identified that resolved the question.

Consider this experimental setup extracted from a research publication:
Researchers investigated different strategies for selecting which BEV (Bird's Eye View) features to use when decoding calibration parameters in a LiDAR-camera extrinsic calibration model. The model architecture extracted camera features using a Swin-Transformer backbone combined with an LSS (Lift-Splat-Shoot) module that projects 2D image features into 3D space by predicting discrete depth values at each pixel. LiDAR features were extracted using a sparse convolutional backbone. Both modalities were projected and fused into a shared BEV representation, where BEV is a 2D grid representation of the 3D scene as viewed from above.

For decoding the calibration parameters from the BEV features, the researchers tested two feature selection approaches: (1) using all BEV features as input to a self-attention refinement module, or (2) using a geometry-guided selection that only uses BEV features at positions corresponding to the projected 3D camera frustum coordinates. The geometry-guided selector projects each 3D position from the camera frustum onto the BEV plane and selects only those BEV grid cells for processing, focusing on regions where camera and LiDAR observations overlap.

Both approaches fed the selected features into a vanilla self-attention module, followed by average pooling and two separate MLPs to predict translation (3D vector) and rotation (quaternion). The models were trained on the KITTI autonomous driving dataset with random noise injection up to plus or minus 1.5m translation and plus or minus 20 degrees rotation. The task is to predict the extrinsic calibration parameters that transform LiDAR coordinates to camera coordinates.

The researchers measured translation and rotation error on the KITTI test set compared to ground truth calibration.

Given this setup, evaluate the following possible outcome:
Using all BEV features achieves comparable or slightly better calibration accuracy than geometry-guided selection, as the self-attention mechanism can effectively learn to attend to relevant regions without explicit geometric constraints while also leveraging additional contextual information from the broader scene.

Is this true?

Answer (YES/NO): NO